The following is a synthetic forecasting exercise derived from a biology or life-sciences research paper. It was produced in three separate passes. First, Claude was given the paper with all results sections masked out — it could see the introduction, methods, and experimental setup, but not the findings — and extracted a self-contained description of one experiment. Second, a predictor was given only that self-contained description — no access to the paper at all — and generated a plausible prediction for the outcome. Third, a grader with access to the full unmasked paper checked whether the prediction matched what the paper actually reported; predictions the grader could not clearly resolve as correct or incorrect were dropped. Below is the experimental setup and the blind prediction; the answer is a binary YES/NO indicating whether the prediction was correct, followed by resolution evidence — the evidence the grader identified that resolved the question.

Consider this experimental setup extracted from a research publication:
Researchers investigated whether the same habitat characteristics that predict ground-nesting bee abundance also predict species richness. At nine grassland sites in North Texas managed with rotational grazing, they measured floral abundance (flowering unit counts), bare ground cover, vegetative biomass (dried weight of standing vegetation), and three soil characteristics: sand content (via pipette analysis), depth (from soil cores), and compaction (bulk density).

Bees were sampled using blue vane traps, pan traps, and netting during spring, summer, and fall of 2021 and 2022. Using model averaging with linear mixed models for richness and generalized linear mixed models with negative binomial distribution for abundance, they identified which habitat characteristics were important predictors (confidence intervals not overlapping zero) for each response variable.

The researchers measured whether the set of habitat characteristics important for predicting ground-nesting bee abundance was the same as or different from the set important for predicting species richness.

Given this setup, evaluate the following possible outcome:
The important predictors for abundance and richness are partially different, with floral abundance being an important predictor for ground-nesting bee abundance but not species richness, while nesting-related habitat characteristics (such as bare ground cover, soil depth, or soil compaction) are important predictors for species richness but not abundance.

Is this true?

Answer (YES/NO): NO